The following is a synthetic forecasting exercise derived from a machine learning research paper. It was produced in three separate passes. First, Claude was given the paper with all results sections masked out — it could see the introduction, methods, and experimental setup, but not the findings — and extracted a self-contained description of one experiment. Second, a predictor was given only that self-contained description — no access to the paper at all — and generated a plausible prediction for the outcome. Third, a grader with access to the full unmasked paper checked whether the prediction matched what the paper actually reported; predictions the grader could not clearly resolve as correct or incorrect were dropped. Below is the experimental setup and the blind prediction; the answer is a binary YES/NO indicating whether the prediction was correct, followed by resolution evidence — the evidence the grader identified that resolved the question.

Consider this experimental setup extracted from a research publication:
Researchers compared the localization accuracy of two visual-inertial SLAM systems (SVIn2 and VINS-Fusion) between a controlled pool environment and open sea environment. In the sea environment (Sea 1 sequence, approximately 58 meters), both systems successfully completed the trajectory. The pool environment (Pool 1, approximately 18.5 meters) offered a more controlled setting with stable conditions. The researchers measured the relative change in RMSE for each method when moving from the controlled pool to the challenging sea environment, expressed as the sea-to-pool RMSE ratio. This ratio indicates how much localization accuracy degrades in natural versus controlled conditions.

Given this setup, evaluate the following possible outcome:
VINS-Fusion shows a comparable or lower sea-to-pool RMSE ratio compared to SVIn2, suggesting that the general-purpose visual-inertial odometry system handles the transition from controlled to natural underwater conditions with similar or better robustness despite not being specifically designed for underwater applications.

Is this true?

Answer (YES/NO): YES